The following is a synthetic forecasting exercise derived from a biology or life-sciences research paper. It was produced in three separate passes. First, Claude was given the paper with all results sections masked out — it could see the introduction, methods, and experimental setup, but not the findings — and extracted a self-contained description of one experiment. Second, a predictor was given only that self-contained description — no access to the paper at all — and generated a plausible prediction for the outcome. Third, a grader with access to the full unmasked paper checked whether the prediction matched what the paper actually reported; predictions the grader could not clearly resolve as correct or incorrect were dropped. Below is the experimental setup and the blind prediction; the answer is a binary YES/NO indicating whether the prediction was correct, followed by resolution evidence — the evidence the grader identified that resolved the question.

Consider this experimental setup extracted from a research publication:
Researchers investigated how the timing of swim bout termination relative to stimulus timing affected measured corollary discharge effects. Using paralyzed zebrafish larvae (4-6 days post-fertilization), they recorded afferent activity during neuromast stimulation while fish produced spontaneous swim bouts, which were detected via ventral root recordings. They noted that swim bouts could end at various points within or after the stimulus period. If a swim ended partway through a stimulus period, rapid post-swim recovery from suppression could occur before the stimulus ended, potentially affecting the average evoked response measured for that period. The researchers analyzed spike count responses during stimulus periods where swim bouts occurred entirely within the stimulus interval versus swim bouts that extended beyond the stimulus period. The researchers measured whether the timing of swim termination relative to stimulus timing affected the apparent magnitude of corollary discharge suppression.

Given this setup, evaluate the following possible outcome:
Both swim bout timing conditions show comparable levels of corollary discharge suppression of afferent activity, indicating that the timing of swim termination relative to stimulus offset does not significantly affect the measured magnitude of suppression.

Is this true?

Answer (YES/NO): NO